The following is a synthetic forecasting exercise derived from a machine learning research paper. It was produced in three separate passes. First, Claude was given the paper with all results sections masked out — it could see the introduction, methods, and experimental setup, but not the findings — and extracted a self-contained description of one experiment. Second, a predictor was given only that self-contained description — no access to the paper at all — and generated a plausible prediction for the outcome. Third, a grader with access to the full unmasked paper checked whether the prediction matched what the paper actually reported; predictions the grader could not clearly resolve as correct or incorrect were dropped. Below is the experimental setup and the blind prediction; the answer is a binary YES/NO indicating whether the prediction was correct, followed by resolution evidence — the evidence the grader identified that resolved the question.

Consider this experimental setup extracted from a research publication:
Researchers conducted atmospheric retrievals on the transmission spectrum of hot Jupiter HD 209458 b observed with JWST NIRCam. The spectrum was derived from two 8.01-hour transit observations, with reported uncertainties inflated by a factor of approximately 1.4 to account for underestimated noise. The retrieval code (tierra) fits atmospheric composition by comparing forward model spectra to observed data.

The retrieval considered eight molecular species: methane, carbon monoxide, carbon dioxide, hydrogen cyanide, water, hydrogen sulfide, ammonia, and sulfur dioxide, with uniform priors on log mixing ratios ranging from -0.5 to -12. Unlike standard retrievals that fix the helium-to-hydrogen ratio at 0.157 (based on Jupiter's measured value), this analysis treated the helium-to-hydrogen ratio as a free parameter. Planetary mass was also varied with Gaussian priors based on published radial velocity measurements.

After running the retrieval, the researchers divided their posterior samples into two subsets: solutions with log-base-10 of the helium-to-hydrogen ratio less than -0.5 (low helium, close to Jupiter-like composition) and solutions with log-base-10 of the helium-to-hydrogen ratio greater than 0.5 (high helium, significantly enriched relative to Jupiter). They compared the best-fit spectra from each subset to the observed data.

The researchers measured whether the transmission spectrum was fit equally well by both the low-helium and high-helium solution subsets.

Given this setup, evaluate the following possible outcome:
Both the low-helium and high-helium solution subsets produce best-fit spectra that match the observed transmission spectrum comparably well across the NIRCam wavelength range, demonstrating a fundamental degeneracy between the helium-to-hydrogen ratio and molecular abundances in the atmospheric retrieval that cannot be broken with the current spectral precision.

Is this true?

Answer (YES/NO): YES